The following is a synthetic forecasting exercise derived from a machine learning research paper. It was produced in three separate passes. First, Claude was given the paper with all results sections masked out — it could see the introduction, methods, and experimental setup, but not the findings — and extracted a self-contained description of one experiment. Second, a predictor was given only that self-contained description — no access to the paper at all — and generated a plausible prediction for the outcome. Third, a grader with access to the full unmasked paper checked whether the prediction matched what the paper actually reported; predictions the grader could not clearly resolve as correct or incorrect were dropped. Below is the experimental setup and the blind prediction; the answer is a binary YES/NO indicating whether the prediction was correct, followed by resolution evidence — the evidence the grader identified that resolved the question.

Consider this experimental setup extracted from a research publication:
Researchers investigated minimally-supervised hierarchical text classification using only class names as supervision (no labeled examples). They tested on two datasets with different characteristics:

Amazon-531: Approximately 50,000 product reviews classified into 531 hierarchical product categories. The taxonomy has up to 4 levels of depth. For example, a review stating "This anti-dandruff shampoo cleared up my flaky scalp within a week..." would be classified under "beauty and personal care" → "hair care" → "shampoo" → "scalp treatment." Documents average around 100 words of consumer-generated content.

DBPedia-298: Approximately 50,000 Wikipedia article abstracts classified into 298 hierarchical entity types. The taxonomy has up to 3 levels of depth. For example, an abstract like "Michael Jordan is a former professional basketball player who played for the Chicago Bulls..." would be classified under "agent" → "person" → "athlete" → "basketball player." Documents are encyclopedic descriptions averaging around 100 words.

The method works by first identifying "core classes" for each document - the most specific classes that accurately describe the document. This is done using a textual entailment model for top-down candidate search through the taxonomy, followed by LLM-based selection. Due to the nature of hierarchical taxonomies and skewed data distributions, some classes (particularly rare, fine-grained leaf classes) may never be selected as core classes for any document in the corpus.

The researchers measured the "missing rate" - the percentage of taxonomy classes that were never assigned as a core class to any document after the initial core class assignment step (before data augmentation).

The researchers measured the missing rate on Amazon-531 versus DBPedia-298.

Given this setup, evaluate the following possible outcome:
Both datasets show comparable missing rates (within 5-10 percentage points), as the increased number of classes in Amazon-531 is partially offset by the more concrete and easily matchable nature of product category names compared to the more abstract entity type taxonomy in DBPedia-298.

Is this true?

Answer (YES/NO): NO